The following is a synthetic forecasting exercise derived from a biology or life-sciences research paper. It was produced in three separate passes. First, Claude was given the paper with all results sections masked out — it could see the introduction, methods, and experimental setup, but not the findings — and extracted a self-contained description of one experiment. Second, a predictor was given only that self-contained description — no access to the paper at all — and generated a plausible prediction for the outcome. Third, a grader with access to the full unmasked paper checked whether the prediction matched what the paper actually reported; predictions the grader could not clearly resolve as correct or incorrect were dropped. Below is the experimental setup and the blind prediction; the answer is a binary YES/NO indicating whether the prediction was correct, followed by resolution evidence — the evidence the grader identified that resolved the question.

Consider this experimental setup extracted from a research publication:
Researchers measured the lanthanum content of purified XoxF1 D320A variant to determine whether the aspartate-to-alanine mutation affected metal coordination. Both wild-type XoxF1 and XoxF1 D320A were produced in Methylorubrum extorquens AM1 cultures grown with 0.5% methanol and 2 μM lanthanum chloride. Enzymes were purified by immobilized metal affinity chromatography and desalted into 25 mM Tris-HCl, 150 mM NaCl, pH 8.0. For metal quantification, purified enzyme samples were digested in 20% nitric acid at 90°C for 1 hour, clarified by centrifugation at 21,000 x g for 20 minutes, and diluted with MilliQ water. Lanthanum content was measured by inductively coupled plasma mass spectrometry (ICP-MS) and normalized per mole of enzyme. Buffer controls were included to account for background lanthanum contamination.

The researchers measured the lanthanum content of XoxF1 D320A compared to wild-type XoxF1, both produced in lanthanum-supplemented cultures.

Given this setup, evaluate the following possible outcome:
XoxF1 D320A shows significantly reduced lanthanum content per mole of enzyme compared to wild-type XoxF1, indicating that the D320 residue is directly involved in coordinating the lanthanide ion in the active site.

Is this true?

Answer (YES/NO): YES